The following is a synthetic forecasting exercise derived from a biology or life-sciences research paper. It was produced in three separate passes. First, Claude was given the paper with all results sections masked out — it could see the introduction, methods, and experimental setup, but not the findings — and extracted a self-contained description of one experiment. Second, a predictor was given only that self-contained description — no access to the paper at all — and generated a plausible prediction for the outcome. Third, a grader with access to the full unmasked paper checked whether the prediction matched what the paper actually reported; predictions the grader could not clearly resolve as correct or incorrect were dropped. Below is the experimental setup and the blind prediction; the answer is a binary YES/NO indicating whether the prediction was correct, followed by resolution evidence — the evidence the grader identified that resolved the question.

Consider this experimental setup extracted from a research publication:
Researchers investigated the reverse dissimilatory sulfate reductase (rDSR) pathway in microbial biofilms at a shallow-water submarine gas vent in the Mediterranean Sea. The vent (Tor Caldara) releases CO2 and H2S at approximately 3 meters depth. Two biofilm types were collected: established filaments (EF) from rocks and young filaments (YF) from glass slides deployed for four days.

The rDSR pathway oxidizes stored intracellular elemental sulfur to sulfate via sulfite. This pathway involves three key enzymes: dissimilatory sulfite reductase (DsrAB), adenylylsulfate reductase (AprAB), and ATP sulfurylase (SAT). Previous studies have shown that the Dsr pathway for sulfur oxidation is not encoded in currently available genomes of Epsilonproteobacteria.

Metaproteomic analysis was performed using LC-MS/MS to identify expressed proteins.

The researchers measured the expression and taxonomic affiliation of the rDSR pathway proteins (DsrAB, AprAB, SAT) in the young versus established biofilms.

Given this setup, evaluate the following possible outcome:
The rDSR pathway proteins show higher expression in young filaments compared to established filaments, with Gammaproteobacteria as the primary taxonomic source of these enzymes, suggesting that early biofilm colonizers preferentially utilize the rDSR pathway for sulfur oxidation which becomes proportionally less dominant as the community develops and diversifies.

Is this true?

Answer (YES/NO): NO